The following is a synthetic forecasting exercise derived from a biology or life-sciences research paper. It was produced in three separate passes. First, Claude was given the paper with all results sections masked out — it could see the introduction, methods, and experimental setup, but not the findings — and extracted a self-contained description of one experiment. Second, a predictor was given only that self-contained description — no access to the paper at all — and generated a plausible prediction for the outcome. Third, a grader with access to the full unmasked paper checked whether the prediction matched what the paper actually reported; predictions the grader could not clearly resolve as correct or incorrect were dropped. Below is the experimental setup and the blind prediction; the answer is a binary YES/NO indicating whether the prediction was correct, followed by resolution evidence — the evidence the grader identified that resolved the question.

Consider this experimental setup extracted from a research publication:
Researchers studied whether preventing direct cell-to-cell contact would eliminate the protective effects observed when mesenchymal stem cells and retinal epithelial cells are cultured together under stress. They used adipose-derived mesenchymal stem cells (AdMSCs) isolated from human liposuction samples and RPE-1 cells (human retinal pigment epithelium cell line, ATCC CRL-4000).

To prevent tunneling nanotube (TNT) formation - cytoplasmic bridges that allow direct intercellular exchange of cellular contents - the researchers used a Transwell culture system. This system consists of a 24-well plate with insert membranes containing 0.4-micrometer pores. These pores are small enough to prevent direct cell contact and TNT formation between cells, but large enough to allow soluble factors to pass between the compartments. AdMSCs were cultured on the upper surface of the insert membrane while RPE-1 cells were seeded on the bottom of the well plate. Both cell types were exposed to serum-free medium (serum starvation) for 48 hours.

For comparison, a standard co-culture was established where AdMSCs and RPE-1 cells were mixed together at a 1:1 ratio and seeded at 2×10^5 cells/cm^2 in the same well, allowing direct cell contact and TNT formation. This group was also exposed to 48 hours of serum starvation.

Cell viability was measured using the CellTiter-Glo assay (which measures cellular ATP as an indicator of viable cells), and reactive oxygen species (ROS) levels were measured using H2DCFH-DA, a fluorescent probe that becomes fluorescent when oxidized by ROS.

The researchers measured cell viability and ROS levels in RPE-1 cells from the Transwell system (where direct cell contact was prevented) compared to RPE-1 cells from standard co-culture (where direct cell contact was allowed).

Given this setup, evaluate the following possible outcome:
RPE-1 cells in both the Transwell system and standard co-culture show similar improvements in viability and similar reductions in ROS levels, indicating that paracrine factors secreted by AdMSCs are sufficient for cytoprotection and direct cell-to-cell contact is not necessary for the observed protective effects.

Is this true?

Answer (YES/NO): NO